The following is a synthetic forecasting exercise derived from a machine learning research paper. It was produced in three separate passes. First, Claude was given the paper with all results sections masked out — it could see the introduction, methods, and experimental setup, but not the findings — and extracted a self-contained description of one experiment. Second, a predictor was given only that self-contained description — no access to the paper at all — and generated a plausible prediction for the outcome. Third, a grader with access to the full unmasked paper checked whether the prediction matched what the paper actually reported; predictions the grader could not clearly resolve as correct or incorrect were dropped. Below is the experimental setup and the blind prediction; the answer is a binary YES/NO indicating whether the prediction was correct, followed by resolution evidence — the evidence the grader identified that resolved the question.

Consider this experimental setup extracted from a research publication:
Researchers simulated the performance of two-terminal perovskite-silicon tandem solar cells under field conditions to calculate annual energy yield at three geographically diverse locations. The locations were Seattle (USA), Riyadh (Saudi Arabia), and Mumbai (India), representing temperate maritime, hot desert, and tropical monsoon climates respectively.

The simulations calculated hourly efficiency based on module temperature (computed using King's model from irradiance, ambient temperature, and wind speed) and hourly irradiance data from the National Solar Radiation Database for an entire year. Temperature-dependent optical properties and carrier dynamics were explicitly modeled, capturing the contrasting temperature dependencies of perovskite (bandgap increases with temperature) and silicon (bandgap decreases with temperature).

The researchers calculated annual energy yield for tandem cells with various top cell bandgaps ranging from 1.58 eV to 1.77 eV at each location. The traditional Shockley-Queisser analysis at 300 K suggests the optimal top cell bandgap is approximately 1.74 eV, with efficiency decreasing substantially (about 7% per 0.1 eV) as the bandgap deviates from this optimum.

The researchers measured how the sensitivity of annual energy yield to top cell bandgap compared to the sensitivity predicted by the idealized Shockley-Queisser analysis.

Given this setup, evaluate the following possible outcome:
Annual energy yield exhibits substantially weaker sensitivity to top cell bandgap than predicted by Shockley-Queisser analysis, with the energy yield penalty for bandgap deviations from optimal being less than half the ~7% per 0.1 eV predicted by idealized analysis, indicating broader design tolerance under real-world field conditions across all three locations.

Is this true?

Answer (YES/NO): YES